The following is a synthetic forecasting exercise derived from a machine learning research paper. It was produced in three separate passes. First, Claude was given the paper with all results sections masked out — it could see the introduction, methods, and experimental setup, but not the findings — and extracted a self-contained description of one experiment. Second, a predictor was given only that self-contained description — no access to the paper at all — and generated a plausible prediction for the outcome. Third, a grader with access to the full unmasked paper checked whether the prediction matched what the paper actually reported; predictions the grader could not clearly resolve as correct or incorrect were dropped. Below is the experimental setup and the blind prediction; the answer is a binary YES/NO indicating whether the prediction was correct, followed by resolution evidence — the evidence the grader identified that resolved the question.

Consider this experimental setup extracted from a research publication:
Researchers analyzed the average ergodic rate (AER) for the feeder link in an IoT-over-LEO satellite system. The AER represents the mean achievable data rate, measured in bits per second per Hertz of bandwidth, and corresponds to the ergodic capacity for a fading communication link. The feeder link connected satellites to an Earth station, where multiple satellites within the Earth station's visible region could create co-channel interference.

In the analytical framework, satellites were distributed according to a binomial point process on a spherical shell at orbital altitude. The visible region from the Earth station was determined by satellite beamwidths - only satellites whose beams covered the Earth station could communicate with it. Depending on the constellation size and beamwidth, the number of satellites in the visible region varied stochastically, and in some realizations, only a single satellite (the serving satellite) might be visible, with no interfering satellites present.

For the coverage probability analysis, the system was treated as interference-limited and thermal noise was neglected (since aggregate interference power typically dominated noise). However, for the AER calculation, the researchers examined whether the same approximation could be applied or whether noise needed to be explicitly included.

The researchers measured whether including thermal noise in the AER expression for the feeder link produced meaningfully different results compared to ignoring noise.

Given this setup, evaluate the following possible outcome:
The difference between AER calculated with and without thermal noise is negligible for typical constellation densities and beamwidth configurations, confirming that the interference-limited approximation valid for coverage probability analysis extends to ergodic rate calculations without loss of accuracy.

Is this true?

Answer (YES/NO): NO